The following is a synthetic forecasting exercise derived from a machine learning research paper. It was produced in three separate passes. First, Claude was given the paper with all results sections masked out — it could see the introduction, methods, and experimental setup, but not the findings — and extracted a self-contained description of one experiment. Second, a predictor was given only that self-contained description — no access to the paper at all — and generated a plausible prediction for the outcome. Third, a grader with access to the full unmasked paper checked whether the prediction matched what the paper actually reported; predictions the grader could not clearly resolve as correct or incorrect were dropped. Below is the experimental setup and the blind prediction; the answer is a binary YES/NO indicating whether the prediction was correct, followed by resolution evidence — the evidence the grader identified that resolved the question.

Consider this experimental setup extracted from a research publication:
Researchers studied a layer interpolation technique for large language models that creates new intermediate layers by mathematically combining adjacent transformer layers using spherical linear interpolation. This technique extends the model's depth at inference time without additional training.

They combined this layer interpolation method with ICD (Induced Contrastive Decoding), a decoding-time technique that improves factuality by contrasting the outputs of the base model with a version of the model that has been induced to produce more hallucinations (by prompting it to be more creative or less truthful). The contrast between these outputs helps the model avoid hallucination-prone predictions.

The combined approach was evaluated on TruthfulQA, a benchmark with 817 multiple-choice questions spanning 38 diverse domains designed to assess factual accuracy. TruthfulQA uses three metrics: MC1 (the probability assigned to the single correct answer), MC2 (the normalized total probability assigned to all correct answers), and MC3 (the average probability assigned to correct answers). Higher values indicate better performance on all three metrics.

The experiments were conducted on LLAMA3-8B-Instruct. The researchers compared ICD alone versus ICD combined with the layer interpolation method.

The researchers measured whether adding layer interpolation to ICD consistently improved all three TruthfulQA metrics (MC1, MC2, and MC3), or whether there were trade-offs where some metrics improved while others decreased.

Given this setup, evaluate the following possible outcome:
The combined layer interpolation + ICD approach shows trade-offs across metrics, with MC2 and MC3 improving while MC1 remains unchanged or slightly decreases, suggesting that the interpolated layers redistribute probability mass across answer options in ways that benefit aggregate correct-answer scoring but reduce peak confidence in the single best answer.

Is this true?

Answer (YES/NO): NO